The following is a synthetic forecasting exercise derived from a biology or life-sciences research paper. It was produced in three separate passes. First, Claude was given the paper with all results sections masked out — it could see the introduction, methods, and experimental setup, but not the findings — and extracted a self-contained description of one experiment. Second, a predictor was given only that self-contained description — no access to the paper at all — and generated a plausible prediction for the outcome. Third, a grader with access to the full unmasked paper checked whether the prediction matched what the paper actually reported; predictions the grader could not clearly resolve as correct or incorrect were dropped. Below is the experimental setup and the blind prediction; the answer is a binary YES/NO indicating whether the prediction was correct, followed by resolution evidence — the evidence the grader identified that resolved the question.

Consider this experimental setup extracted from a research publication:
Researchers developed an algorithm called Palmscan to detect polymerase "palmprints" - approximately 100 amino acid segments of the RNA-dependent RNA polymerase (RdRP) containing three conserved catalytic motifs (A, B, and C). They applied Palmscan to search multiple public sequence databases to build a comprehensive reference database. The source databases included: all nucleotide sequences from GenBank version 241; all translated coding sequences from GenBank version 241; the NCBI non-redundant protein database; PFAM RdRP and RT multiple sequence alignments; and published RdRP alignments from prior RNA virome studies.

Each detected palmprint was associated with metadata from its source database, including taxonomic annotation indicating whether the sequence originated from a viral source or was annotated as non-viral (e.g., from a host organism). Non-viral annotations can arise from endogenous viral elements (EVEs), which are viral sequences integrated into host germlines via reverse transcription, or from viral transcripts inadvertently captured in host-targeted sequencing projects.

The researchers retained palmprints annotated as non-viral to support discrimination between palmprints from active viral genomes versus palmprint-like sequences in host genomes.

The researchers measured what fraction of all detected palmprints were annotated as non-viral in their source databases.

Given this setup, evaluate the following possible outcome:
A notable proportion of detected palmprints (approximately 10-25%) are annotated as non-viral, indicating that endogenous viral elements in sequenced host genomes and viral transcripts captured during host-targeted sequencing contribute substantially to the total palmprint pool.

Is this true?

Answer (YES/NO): NO